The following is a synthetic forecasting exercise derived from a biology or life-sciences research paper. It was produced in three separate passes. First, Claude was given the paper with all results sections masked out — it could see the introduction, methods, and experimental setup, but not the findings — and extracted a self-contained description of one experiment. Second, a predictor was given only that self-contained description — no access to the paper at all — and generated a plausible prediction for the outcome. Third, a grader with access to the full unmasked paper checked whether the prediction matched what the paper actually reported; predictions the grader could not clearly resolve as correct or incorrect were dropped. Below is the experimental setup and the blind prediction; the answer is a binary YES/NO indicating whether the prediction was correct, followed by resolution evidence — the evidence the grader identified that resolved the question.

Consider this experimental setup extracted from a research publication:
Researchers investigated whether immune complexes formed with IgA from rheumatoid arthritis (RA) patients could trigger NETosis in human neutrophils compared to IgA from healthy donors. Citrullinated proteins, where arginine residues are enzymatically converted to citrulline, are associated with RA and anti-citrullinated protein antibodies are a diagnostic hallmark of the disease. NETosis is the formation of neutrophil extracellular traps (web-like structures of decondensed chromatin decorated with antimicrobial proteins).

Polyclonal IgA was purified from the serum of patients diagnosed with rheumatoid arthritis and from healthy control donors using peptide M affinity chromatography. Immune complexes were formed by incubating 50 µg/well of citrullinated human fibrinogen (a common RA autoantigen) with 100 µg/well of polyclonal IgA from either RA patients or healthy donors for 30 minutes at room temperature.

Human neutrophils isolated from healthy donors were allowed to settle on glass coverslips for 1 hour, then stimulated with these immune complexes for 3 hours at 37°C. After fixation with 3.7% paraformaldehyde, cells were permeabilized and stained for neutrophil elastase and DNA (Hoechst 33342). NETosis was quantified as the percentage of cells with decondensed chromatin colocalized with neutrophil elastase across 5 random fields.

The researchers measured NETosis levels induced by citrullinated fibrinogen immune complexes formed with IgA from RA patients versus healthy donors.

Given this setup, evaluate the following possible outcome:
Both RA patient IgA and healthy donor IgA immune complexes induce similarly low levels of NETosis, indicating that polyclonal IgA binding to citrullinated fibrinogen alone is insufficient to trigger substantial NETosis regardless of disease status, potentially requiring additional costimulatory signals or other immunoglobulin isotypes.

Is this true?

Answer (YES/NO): NO